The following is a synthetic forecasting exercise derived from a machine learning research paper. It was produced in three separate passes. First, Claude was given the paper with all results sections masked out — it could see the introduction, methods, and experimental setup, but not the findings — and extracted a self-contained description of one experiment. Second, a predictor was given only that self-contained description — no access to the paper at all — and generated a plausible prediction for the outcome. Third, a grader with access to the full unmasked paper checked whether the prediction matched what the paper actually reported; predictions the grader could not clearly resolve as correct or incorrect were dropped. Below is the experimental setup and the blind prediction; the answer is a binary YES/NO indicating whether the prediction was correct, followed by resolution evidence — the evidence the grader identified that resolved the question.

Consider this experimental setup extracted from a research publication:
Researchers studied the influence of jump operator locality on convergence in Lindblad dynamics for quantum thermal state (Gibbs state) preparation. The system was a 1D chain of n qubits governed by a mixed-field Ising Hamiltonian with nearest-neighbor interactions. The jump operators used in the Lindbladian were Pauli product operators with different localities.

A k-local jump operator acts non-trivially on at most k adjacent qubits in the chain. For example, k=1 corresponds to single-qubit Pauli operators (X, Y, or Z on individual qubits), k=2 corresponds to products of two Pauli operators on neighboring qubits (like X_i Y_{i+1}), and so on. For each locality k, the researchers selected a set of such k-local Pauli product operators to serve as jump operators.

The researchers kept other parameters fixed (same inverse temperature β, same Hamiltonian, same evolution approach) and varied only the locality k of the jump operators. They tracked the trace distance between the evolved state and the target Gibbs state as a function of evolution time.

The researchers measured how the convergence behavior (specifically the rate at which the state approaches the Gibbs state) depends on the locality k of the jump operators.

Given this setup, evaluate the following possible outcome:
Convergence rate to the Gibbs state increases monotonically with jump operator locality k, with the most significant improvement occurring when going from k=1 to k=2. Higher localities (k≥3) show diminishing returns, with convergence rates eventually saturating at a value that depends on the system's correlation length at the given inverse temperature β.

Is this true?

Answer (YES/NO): NO